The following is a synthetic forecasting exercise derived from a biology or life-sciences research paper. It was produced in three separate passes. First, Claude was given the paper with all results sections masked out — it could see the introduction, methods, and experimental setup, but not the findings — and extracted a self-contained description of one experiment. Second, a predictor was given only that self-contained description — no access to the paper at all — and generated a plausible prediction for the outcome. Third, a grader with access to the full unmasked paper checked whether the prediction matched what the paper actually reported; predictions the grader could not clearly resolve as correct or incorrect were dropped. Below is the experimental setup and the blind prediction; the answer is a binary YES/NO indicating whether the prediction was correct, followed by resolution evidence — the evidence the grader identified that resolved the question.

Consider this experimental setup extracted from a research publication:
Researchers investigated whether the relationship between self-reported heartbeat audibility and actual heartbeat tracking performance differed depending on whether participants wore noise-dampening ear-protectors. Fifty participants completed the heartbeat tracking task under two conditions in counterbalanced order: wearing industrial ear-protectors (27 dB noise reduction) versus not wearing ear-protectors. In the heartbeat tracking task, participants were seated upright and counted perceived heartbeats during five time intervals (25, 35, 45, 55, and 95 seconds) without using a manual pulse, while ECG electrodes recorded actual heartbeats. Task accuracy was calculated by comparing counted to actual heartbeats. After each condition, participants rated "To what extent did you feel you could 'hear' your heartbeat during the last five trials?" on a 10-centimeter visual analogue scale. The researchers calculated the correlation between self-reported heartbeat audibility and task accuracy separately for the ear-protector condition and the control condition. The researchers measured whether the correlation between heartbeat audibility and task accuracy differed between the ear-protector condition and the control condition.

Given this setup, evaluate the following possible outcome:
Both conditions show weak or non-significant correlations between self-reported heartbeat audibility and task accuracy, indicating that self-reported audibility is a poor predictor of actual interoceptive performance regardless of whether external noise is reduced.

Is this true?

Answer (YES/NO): NO